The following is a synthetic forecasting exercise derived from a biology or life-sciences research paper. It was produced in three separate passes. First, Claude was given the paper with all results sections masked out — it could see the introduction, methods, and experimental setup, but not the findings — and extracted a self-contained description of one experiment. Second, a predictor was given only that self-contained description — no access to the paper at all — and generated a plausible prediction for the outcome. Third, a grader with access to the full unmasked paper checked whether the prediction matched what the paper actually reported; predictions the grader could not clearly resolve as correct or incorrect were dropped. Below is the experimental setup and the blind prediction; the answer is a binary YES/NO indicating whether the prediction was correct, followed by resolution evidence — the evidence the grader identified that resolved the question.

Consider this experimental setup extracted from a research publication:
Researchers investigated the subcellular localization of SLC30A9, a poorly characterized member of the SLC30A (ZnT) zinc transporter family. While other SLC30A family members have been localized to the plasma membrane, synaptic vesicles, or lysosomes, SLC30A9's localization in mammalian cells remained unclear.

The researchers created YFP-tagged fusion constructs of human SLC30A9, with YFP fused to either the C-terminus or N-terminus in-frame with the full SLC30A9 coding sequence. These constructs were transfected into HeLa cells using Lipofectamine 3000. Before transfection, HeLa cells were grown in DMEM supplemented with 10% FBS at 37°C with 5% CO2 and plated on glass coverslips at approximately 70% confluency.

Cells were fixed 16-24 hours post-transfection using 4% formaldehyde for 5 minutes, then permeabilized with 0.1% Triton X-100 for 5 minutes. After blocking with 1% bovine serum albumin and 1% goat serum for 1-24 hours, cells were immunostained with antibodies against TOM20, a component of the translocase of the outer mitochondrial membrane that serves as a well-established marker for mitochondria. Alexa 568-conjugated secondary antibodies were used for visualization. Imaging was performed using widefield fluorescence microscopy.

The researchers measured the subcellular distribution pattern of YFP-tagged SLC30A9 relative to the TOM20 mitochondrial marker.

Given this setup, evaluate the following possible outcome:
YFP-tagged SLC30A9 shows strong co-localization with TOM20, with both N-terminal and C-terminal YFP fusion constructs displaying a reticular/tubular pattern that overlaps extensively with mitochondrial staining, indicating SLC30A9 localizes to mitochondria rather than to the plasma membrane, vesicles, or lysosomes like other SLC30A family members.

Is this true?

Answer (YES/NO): YES